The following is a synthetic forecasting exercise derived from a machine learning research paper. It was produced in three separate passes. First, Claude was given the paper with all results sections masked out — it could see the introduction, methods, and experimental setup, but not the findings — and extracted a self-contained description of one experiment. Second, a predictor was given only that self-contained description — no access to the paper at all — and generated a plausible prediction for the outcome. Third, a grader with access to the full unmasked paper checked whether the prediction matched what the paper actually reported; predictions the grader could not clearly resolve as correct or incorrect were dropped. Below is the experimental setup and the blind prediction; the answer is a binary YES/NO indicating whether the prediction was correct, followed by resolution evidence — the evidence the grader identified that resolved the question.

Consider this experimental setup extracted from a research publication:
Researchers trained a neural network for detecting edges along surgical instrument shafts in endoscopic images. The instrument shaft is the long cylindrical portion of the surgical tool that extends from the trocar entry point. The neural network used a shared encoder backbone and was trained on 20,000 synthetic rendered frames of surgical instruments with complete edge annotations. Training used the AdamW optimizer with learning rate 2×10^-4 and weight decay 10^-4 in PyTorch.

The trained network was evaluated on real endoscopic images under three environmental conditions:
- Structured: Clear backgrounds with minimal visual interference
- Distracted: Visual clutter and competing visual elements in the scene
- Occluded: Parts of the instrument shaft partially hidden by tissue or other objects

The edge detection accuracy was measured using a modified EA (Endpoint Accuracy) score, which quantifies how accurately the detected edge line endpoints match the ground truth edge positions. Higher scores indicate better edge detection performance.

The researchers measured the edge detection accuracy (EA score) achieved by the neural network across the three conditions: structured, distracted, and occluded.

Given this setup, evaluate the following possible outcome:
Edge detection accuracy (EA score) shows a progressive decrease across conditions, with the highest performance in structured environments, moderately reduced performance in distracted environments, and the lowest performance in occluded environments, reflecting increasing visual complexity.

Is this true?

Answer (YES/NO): NO